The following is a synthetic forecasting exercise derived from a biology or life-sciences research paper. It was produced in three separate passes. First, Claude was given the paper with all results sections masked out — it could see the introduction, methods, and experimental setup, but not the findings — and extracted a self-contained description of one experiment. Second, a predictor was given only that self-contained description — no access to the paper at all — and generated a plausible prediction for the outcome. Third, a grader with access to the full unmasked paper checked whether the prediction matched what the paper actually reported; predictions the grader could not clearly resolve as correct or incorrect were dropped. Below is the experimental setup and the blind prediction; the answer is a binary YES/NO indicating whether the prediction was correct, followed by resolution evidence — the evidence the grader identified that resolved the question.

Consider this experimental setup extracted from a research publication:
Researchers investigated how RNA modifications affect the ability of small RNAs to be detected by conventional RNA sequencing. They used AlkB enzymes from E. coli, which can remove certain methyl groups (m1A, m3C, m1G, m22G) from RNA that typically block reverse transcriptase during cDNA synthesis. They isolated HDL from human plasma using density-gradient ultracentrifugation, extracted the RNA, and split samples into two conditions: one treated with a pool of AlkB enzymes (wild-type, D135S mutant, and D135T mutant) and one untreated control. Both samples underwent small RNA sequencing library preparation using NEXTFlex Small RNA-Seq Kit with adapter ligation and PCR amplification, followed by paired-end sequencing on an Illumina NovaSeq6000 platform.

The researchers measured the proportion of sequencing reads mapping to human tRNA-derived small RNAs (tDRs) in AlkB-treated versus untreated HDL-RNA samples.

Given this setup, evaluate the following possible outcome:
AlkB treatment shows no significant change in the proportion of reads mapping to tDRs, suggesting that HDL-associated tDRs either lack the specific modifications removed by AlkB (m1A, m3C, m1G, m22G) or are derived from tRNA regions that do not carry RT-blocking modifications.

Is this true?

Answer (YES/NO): NO